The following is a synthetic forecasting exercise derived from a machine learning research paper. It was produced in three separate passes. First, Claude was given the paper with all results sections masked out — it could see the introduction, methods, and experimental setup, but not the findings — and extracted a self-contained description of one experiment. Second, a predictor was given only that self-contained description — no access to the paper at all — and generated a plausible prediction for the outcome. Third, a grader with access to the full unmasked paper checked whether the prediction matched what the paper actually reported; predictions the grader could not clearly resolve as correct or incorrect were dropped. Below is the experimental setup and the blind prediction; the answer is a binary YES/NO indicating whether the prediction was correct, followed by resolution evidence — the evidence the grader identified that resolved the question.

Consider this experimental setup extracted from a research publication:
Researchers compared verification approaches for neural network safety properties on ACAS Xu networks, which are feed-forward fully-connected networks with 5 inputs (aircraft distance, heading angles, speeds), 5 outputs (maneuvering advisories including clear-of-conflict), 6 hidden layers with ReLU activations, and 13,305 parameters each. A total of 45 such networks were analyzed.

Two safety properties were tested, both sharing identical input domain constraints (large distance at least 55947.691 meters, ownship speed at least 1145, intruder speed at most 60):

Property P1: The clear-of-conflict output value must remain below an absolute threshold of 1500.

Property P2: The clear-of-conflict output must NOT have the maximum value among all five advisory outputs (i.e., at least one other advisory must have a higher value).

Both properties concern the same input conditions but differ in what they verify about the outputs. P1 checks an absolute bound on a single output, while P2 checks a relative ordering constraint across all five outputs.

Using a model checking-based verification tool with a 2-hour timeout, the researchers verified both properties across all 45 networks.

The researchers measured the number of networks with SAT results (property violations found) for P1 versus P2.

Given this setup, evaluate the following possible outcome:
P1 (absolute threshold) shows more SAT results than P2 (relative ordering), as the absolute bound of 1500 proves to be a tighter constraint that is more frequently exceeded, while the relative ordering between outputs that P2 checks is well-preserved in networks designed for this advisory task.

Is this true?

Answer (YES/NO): NO